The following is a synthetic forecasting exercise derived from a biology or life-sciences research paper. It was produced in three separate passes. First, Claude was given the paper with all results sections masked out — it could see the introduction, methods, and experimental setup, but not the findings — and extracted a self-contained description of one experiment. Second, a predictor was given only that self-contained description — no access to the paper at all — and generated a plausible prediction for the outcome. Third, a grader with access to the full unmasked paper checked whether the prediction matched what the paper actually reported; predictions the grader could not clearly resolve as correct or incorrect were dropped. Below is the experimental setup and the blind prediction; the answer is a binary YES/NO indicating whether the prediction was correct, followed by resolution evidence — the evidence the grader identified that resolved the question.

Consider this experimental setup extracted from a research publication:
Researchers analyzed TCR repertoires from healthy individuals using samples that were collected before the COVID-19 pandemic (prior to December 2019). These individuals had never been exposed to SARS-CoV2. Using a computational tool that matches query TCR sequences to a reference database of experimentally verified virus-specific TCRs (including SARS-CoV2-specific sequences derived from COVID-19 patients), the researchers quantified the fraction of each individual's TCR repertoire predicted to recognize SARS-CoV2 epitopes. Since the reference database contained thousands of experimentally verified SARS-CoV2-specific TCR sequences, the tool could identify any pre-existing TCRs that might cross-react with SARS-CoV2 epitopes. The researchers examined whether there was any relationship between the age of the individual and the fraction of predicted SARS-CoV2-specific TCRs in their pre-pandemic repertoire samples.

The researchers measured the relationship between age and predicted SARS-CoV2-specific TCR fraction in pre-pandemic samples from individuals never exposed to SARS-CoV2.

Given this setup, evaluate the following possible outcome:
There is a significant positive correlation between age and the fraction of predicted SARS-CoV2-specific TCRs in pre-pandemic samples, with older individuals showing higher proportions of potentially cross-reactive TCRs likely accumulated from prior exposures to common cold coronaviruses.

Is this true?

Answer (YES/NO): YES